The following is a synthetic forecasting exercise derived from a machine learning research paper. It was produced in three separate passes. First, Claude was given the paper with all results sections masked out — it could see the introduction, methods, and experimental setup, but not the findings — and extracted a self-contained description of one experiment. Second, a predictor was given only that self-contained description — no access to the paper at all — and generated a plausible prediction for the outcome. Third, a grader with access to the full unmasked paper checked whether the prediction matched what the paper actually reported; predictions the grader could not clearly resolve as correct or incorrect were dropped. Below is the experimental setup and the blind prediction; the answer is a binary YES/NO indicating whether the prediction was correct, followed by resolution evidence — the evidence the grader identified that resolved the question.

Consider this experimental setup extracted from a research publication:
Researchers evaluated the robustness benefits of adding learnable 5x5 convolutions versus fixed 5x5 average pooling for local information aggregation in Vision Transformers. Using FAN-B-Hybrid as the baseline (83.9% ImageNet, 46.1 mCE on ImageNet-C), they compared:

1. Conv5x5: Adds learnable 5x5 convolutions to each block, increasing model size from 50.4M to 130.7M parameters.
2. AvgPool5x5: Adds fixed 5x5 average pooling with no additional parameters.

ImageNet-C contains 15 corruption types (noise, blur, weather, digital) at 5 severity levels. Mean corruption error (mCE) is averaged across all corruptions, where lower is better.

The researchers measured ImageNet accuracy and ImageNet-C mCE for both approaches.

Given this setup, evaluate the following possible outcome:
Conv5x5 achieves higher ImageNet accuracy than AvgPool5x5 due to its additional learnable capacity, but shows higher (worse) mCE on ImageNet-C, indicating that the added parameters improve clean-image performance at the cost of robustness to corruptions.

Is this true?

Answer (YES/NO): YES